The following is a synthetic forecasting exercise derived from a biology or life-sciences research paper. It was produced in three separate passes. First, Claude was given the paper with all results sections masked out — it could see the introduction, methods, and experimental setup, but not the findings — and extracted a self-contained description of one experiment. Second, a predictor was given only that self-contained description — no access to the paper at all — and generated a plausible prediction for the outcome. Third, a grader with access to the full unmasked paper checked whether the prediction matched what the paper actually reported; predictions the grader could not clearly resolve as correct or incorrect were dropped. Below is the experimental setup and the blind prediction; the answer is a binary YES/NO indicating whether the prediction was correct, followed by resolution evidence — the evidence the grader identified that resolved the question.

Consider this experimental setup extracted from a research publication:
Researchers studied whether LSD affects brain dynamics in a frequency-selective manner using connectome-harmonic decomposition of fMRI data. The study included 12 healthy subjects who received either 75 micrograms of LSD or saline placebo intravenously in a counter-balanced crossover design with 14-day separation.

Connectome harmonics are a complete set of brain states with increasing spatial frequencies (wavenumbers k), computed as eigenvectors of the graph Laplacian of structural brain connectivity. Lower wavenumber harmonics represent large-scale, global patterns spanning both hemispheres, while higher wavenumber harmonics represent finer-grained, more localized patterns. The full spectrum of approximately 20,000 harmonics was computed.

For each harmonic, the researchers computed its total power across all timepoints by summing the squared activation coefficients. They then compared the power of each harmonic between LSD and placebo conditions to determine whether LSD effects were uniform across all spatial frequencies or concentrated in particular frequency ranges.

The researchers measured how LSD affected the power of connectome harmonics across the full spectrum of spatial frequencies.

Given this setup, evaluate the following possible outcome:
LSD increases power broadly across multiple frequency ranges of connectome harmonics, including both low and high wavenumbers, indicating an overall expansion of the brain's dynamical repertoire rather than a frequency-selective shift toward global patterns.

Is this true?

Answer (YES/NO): NO